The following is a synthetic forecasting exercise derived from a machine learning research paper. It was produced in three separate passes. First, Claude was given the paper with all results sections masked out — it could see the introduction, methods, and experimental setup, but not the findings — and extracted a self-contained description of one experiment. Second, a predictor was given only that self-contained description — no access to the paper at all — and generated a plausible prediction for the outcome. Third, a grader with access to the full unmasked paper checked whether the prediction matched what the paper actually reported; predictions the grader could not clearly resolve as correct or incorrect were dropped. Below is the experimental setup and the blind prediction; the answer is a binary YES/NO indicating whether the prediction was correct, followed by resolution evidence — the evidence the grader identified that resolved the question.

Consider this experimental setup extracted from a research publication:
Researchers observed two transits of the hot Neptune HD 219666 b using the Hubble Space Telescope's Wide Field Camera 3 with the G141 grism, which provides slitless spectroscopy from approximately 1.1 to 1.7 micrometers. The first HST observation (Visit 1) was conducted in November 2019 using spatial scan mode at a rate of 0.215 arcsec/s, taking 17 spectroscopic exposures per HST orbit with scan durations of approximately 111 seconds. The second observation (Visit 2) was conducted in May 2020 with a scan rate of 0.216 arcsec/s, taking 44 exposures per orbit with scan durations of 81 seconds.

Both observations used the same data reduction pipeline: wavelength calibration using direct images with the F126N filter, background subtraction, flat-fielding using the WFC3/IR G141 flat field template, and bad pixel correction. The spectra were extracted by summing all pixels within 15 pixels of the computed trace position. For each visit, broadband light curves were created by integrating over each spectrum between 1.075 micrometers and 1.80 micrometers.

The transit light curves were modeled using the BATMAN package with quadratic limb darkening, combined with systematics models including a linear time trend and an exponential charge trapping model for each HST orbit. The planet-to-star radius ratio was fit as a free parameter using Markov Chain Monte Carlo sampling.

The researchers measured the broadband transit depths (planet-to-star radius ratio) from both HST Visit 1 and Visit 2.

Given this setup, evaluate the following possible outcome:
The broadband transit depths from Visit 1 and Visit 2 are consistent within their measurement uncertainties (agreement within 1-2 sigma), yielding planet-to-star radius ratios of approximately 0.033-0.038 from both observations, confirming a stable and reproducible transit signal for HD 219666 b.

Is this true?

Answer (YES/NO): NO